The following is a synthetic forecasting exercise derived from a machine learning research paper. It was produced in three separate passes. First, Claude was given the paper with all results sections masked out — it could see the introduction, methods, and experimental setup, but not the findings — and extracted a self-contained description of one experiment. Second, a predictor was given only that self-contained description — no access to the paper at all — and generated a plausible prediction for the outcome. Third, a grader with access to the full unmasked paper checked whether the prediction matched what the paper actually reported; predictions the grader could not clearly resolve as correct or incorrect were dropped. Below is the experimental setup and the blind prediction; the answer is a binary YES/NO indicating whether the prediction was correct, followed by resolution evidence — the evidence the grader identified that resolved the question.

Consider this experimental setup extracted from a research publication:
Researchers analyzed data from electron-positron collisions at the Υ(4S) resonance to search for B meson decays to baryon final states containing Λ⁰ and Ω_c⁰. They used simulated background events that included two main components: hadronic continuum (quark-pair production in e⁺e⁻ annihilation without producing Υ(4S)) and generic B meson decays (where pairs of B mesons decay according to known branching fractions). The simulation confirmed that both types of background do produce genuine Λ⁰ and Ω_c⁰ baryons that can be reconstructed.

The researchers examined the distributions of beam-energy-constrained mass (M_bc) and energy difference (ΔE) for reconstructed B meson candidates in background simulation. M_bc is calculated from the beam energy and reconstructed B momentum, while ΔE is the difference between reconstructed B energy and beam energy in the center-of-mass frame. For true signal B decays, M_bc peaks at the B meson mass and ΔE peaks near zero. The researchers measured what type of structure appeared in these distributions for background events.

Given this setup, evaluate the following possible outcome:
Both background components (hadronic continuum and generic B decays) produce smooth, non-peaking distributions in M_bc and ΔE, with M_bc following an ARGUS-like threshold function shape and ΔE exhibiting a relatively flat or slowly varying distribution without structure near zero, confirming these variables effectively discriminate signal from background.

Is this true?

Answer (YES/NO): NO